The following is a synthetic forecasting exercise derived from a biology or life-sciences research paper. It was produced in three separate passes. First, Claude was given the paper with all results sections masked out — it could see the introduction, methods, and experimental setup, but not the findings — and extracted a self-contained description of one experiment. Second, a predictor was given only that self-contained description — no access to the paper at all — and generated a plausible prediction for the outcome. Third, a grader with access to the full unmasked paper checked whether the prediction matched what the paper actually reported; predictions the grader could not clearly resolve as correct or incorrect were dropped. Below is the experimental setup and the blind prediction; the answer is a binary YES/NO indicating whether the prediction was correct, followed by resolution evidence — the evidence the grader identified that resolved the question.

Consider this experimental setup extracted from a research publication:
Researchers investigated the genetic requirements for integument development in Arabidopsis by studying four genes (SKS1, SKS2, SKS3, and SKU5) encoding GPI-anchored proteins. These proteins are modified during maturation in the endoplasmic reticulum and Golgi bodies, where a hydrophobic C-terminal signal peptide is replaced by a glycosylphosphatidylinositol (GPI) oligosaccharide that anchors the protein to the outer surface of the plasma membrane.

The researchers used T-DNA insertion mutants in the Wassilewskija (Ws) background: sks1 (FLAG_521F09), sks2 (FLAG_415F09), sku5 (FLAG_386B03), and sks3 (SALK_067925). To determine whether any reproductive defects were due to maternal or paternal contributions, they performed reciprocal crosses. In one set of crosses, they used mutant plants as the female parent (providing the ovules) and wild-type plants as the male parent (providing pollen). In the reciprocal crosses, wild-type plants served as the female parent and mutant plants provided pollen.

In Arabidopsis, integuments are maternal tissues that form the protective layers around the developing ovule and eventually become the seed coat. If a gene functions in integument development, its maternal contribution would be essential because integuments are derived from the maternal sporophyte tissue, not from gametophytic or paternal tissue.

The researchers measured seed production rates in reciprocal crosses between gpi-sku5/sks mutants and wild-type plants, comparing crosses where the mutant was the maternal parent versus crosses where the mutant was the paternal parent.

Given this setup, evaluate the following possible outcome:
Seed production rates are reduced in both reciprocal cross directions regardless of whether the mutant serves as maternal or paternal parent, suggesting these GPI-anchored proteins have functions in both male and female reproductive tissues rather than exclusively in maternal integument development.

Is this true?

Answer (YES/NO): NO